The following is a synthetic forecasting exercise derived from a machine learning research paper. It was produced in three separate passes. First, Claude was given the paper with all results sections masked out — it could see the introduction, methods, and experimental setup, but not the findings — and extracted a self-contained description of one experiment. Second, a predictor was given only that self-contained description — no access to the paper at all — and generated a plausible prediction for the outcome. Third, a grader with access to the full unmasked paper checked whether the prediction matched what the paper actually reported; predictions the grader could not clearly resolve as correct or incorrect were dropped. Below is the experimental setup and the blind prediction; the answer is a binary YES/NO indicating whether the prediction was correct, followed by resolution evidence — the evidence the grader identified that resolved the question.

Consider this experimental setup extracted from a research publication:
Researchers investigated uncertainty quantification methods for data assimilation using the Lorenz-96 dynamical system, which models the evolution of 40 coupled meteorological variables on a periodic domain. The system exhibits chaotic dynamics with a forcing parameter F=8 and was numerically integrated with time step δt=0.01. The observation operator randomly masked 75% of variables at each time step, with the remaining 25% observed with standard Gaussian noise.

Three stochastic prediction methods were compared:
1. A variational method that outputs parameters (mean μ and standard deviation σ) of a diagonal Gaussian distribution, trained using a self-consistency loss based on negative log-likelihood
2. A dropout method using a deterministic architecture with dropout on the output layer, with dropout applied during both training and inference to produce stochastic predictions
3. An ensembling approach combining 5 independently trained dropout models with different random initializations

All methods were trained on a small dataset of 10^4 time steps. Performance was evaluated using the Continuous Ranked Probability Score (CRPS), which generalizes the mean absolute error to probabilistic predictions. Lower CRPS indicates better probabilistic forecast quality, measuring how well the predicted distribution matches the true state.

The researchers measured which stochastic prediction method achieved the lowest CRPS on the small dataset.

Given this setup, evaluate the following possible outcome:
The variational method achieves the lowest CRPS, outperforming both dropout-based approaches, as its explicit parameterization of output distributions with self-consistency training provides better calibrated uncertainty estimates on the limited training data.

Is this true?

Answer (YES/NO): NO